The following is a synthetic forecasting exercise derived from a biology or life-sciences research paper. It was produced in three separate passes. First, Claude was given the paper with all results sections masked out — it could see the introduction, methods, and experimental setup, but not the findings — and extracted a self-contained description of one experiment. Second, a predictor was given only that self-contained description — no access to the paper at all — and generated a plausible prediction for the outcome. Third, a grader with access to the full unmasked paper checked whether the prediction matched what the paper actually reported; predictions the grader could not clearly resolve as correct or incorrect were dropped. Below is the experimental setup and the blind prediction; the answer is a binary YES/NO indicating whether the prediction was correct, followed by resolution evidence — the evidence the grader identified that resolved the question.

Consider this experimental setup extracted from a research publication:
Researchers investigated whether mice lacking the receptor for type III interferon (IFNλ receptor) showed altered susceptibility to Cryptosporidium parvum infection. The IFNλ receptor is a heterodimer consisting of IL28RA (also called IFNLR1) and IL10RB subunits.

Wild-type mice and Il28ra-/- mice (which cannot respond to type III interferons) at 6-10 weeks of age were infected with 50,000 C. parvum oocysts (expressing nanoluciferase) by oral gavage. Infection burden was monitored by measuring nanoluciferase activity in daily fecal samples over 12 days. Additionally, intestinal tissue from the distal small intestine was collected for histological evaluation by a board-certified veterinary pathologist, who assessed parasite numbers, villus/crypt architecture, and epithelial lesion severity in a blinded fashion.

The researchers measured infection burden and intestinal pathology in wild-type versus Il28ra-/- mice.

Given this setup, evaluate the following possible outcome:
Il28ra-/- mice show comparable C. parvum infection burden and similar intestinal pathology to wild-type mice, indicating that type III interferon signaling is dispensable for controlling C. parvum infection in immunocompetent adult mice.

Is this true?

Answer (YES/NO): NO